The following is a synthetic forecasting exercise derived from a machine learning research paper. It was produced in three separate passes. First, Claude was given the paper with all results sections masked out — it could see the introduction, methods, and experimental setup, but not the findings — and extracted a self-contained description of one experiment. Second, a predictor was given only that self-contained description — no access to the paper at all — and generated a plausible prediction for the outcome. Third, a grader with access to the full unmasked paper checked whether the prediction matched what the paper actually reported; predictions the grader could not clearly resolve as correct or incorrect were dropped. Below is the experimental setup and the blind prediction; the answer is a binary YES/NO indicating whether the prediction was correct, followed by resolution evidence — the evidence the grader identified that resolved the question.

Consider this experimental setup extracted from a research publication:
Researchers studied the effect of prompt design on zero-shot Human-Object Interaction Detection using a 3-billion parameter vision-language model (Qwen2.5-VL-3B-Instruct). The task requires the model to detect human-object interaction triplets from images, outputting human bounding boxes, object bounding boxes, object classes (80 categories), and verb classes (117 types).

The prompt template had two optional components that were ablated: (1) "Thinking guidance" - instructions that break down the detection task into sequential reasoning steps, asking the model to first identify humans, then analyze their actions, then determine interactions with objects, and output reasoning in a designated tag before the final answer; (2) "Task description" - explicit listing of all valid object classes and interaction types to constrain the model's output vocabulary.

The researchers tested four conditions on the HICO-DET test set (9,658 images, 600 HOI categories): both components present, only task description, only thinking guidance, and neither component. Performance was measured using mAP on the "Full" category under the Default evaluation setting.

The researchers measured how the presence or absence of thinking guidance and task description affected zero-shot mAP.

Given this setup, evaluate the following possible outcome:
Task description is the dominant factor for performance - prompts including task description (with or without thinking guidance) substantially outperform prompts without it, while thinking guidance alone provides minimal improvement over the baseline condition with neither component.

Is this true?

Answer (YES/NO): YES